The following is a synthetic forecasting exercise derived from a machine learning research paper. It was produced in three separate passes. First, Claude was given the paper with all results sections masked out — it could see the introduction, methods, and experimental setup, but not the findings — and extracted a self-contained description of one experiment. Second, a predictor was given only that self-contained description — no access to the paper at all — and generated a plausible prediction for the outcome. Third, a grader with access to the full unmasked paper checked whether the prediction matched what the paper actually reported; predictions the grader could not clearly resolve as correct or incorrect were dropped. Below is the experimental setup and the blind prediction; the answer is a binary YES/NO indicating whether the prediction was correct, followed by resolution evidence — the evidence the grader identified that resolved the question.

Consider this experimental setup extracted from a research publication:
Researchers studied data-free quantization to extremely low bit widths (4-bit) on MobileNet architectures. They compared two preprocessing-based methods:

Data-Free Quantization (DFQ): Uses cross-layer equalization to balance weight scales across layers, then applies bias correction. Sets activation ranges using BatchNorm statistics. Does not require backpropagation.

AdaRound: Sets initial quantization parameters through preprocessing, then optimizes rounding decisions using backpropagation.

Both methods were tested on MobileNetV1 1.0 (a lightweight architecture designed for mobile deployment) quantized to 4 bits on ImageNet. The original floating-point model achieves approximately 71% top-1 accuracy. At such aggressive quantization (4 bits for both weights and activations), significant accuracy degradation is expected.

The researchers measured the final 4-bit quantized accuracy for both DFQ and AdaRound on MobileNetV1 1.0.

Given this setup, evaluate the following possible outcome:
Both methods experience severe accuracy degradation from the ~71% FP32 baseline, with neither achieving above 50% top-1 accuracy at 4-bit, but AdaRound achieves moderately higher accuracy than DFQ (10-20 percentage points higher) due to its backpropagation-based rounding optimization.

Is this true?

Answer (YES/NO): NO